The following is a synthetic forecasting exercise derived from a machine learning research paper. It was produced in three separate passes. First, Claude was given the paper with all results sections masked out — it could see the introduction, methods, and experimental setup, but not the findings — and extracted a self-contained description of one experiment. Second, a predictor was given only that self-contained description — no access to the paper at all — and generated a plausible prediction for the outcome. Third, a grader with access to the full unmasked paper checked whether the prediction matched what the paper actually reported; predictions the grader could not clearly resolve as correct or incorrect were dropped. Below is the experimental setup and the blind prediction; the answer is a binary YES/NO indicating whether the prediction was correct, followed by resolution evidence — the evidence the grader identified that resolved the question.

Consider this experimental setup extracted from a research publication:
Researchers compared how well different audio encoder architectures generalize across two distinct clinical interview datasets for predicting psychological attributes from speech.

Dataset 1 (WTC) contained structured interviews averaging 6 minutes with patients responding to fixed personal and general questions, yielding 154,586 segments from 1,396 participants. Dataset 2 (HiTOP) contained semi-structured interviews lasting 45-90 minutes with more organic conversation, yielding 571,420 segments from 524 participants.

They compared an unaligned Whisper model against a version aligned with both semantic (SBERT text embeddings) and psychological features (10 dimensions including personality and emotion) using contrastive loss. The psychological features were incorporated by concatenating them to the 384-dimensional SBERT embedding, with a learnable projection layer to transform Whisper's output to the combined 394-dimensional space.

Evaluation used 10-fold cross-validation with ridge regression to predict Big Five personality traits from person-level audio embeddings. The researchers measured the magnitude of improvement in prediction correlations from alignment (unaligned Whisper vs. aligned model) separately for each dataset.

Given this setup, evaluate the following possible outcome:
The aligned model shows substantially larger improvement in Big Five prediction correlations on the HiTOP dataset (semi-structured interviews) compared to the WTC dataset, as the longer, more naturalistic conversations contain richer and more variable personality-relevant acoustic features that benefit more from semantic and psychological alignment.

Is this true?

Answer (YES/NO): NO